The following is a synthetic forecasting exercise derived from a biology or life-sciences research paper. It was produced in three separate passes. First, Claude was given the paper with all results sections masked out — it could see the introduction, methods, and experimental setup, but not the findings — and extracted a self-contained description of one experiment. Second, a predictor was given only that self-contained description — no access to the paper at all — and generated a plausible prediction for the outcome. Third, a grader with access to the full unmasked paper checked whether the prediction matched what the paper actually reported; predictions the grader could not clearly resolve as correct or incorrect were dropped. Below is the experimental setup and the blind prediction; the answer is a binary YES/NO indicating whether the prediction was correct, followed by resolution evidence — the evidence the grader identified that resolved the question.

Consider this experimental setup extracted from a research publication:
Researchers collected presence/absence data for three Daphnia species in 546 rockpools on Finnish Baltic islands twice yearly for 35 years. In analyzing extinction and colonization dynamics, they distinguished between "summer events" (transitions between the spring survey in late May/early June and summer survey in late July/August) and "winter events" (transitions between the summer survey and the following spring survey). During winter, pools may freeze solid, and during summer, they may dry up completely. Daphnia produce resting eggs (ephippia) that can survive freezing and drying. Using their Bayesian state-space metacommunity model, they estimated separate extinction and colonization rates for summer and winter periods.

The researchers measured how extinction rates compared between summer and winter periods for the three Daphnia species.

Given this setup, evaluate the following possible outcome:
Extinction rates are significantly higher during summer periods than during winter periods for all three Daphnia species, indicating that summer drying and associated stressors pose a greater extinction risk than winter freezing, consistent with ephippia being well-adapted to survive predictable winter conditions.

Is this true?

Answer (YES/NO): NO